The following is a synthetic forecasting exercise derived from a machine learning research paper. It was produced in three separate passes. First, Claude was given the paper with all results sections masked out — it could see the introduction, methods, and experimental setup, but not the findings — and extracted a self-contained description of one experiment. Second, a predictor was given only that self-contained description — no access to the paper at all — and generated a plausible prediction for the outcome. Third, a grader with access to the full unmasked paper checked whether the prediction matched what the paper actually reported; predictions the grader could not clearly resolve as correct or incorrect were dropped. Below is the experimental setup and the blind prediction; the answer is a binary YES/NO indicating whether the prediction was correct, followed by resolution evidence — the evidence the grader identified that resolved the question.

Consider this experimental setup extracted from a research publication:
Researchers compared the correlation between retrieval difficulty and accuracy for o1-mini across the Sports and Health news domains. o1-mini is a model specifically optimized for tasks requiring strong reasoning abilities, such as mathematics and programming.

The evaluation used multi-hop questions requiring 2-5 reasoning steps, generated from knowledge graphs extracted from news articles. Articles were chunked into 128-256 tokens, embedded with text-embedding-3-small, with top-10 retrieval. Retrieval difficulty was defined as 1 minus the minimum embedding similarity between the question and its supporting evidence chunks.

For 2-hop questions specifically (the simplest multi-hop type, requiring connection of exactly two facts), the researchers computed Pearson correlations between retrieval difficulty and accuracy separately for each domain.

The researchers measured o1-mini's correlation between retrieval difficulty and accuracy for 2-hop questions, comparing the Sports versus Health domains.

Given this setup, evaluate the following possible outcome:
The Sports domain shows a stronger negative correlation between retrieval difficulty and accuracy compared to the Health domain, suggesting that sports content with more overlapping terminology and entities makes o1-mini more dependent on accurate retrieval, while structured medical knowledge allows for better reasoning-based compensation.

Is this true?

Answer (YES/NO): NO